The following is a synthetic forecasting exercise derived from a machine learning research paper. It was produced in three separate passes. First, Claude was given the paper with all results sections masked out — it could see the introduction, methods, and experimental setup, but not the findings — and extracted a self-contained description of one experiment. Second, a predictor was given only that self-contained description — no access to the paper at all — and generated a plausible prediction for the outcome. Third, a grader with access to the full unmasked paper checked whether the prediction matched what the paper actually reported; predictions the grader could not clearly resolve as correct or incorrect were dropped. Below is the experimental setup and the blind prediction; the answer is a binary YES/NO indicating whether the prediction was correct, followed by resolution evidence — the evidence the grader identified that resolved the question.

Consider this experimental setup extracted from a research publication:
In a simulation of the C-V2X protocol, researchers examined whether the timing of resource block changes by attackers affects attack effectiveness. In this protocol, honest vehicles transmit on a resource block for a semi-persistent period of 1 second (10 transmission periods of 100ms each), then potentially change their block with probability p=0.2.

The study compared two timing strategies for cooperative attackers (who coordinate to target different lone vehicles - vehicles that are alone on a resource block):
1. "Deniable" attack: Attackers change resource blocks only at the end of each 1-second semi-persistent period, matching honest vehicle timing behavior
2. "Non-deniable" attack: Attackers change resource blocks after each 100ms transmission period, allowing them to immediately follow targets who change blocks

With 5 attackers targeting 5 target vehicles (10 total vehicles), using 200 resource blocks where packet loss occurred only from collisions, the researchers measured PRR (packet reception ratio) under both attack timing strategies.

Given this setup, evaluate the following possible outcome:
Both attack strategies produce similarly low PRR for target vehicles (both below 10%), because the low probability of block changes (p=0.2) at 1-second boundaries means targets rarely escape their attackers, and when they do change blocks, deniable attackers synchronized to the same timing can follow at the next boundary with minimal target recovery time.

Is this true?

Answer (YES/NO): NO